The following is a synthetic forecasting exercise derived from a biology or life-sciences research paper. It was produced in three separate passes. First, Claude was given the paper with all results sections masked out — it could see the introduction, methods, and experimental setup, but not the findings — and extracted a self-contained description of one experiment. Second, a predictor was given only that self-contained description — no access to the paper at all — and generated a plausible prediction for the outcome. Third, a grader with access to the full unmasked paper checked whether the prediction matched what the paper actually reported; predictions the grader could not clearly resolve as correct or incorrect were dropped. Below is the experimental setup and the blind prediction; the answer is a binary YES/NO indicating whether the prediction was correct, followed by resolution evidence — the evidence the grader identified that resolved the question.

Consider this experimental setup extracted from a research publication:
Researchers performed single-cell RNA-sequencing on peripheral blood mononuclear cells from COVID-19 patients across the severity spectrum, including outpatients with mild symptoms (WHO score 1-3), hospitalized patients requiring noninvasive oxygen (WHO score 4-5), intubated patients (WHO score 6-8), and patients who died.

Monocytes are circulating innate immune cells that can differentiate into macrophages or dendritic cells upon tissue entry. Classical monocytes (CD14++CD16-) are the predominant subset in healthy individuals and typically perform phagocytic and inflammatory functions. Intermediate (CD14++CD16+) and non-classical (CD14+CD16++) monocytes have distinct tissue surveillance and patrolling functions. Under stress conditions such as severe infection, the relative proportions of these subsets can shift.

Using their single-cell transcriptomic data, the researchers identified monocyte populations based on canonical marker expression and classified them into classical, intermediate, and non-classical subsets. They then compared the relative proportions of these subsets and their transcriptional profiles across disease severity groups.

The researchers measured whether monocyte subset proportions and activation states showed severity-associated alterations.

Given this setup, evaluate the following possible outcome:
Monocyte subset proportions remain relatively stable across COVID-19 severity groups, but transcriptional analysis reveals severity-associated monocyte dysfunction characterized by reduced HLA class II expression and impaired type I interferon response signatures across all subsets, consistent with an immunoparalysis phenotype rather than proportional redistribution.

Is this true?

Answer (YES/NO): NO